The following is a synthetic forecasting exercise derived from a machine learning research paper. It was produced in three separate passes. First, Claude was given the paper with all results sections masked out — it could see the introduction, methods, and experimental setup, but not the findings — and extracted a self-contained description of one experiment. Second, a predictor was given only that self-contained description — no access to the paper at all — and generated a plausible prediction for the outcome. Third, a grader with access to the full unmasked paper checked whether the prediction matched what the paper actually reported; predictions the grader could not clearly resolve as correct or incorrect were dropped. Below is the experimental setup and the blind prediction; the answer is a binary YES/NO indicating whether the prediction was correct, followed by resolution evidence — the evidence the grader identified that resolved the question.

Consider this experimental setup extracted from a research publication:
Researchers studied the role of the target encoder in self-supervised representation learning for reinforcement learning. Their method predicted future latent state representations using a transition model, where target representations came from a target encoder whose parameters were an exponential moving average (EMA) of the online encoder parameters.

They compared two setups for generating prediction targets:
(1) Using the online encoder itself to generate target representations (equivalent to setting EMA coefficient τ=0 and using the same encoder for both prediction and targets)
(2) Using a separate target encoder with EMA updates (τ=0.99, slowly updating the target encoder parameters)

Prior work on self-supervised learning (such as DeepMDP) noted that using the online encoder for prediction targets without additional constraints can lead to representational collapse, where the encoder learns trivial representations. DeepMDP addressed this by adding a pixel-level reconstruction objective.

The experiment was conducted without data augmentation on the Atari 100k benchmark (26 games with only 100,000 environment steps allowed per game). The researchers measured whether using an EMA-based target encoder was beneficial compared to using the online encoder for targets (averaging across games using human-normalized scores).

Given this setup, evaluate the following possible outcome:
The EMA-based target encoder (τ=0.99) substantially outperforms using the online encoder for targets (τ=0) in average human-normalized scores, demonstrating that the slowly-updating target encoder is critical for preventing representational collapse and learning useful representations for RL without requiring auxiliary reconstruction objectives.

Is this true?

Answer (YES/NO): YES